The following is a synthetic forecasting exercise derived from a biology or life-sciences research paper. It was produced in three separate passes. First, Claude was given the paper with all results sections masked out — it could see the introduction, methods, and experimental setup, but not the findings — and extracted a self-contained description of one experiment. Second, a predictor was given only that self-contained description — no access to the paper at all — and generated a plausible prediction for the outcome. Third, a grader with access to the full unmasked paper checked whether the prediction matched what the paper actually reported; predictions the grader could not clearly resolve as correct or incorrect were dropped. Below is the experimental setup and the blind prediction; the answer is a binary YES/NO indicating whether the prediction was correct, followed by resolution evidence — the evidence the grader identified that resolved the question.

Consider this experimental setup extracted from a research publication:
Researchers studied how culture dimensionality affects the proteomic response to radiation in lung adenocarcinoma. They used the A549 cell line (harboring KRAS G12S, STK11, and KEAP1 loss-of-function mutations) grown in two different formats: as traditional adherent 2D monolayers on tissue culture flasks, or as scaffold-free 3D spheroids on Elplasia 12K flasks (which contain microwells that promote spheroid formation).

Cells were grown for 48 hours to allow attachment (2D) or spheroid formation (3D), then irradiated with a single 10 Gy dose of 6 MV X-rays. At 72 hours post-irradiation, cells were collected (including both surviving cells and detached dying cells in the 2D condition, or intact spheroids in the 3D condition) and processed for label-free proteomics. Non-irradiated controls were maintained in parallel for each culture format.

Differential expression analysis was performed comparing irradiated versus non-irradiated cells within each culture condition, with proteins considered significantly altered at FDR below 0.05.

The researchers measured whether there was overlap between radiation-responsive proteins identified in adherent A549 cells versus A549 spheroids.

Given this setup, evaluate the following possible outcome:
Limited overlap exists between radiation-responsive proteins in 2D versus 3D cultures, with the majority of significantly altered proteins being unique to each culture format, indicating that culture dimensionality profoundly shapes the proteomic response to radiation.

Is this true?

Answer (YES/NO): YES